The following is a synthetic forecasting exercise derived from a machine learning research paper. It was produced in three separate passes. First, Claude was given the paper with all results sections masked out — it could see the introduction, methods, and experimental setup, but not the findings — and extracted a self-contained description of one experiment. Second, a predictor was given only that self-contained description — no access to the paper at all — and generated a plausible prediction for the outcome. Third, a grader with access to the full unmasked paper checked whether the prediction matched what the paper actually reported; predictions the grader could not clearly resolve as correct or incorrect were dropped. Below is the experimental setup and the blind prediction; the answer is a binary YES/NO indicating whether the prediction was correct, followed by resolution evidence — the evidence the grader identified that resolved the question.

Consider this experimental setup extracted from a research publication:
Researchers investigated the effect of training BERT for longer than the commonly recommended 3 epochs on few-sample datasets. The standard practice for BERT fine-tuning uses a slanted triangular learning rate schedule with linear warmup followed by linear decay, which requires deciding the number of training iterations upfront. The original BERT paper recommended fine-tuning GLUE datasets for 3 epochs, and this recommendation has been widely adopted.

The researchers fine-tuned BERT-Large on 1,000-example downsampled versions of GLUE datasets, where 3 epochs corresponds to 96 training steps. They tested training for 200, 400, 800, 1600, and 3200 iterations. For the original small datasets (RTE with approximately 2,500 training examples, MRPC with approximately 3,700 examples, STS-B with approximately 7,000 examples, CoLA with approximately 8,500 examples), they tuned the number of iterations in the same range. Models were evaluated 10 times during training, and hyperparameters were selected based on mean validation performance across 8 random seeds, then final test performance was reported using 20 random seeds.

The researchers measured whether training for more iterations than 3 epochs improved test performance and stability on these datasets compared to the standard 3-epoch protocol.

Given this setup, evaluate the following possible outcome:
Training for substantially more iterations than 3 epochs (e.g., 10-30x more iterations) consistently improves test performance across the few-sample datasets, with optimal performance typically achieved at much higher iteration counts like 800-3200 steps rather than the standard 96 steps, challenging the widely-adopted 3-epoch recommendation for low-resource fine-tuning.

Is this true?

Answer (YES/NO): NO